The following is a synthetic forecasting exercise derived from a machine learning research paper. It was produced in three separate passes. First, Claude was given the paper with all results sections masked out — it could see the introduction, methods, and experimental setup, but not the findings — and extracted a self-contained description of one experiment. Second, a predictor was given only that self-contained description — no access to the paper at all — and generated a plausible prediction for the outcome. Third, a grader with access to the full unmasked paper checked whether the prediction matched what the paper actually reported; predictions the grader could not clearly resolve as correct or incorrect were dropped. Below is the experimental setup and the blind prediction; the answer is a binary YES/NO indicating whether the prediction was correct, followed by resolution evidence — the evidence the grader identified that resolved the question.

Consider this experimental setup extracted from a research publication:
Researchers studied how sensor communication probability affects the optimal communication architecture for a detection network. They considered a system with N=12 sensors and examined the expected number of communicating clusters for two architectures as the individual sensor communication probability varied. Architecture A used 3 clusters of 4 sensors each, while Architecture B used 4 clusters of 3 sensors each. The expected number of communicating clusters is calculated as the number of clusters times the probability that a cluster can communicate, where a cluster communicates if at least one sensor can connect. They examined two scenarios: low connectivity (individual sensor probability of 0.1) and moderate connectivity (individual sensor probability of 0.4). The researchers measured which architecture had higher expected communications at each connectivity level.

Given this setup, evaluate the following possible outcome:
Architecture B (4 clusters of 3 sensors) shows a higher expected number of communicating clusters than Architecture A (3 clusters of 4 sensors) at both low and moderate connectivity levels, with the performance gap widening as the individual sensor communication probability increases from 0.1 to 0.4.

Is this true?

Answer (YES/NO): YES